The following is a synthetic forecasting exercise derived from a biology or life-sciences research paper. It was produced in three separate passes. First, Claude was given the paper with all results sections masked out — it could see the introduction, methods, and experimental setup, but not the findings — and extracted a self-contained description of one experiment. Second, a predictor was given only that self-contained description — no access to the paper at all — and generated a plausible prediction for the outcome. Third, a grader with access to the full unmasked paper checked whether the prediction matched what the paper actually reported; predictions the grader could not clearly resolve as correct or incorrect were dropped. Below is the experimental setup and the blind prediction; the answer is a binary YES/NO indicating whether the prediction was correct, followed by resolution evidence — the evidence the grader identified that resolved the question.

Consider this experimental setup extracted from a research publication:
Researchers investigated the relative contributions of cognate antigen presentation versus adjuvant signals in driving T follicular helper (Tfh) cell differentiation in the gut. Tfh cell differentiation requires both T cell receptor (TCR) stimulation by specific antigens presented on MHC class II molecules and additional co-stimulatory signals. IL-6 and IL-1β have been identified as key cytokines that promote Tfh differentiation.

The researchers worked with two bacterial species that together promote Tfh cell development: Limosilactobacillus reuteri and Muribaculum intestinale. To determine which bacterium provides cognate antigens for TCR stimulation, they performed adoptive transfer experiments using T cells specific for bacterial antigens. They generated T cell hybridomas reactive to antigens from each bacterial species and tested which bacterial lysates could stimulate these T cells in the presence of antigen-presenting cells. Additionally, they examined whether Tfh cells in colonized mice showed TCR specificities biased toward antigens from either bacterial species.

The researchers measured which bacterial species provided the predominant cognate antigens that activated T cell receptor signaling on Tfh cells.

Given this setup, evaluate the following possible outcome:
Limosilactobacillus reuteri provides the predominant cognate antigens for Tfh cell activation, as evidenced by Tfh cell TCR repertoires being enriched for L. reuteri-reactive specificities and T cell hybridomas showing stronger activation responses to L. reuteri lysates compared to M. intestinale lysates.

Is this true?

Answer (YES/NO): YES